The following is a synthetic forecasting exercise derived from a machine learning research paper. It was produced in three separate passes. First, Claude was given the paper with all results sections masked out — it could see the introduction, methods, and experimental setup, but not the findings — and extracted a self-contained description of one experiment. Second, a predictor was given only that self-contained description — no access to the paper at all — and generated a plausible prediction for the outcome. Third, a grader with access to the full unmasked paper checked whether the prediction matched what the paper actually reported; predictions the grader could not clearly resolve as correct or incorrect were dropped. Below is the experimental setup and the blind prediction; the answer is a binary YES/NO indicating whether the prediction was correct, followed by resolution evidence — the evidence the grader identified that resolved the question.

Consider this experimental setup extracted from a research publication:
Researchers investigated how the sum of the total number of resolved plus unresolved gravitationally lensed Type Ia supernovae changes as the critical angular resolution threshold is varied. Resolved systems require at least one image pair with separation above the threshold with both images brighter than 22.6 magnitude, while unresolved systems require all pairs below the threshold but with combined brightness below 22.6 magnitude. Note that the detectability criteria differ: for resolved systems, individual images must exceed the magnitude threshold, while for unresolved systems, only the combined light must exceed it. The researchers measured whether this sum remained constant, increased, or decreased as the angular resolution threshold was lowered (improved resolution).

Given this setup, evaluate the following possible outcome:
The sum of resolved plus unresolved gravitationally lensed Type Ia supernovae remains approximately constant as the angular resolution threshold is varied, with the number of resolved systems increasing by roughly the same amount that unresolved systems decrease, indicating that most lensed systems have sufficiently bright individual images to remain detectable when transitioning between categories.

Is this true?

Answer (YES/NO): NO